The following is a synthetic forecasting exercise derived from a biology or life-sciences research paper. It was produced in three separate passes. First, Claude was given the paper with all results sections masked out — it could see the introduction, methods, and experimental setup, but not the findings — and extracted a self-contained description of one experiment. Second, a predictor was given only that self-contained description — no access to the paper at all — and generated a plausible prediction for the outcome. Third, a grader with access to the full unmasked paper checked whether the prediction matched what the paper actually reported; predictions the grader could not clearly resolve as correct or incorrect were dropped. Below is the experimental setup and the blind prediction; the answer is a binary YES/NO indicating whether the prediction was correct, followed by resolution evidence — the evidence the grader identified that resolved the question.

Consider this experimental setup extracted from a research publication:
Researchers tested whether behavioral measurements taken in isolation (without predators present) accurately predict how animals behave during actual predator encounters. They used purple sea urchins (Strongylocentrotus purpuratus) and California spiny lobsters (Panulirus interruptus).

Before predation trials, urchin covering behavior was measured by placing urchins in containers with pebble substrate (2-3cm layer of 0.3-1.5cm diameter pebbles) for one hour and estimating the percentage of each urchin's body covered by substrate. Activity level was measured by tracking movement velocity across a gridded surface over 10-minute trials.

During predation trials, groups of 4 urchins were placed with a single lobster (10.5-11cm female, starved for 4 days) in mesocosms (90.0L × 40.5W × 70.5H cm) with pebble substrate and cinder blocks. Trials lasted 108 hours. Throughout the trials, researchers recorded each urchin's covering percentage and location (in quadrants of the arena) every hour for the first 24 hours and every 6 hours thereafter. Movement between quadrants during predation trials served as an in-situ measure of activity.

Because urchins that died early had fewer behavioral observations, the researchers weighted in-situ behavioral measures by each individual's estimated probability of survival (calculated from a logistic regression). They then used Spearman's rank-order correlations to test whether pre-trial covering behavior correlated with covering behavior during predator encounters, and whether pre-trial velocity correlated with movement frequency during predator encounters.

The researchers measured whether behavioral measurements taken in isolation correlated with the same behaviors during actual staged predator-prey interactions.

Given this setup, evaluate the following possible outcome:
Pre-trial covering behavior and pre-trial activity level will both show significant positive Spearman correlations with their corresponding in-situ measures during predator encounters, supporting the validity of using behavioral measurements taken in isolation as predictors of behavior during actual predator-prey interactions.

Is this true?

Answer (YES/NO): NO